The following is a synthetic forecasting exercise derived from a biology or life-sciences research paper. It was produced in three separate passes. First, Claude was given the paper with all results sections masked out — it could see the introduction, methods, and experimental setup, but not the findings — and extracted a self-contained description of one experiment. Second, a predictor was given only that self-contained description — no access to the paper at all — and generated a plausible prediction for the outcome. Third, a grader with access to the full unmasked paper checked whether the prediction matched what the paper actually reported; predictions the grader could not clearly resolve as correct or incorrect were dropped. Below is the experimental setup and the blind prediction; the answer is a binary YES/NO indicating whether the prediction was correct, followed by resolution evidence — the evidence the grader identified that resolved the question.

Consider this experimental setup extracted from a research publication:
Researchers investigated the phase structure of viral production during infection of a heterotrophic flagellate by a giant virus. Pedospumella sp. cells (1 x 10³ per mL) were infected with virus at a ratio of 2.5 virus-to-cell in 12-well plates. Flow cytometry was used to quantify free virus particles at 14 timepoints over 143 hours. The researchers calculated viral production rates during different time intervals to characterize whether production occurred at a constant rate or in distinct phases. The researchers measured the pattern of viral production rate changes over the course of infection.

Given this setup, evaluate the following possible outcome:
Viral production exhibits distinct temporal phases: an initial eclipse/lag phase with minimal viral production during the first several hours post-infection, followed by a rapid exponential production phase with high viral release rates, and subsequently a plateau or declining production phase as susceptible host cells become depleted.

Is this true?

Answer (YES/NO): YES